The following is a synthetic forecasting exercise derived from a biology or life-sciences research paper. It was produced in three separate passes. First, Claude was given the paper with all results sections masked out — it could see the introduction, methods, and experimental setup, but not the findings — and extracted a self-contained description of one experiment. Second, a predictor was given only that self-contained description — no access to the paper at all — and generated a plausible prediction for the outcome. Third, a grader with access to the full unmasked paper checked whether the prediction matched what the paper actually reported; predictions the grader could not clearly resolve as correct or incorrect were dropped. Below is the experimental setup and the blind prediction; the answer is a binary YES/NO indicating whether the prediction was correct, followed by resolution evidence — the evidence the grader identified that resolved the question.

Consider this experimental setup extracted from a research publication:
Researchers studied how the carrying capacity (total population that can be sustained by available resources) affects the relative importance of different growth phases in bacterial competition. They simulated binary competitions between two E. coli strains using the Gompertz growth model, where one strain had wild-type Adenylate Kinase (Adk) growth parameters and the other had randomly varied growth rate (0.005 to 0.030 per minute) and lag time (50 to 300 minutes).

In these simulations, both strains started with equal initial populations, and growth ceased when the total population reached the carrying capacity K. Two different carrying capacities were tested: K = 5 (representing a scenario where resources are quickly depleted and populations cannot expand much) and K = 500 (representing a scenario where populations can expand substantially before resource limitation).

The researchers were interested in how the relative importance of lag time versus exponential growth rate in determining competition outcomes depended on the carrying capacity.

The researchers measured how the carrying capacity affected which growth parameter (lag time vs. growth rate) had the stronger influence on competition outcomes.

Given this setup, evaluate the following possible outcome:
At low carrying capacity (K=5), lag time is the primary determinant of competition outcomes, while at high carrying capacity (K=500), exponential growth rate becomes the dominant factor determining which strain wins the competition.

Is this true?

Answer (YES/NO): YES